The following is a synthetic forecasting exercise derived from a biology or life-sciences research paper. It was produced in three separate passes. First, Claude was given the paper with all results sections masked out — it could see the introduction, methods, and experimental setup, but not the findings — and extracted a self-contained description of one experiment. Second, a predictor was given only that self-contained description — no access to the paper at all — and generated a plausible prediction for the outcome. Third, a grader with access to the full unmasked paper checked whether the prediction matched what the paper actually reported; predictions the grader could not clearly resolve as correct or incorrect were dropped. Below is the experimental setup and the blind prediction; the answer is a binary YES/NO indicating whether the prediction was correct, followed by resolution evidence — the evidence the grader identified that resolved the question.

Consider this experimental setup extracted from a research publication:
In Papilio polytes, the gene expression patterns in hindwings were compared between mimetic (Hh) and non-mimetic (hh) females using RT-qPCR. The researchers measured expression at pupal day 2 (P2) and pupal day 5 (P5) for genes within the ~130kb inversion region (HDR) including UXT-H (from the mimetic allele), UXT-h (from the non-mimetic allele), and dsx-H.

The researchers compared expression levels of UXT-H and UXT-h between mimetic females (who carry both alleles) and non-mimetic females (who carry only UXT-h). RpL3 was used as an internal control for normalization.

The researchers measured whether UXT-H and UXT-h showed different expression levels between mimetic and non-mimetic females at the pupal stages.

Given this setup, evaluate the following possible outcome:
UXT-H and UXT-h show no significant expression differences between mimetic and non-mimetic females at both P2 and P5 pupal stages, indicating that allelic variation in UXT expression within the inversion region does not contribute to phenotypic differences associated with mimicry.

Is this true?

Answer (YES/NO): NO